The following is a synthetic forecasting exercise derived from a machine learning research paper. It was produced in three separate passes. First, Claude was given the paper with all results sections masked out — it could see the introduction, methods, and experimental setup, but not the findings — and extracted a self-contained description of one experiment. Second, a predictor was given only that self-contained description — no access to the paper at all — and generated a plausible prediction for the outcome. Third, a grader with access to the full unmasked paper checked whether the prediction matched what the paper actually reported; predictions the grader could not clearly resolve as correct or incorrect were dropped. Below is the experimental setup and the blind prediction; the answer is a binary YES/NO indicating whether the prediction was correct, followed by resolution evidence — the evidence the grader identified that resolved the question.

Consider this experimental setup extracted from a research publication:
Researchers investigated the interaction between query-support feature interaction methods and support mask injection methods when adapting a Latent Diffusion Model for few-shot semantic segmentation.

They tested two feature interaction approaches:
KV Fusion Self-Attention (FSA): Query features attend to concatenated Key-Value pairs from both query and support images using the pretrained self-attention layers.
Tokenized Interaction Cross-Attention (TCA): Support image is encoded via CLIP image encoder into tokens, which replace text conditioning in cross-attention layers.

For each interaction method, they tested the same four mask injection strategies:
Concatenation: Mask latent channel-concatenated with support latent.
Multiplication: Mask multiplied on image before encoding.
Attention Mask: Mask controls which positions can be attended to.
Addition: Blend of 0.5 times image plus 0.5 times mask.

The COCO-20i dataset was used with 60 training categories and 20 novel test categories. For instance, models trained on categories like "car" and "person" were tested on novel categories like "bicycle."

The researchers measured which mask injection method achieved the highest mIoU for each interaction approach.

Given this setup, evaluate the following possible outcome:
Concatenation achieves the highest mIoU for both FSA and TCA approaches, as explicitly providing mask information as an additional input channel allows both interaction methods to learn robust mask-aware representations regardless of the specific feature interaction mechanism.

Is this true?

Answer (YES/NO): NO